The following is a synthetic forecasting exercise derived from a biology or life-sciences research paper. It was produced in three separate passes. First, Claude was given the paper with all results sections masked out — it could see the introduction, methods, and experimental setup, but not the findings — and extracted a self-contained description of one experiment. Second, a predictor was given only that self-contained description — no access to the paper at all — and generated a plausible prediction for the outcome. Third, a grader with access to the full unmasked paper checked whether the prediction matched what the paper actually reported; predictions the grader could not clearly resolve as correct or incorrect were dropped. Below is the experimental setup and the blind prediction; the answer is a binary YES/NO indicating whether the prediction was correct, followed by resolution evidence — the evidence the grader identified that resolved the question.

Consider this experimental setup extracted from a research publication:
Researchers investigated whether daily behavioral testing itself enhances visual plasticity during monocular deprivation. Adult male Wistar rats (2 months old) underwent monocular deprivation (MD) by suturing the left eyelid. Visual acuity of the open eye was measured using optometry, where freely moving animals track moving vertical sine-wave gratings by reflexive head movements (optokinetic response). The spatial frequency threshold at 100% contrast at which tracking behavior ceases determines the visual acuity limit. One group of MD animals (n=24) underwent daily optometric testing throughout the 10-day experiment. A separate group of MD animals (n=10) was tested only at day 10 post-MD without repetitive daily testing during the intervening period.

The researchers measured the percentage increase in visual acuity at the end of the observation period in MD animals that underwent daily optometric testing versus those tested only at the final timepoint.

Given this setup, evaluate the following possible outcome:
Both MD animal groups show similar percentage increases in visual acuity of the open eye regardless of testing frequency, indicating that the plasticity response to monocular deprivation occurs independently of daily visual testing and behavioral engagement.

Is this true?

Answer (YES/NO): NO